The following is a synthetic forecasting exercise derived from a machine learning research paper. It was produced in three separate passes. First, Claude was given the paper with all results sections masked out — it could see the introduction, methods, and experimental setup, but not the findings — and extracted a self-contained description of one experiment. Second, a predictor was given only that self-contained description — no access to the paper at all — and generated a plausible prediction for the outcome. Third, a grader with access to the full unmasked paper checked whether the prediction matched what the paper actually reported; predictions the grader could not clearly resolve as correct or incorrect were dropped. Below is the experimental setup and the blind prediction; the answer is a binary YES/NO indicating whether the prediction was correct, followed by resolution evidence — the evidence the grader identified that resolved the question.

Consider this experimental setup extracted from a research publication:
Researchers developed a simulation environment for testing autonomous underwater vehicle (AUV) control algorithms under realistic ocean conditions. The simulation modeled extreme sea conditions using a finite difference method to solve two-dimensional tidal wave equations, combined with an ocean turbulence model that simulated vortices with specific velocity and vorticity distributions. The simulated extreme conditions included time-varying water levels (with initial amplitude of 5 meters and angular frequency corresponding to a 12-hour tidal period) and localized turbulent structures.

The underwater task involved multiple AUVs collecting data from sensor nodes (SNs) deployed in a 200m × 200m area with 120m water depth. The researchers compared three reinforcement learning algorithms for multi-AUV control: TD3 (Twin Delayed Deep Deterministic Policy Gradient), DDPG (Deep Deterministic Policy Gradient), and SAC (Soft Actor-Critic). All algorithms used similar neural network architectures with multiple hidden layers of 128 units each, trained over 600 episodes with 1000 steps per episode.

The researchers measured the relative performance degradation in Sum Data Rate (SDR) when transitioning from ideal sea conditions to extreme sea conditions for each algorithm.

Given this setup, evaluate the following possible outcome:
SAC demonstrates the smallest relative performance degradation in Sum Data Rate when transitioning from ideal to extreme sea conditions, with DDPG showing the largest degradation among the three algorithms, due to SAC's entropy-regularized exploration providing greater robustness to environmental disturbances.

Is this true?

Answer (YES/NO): NO